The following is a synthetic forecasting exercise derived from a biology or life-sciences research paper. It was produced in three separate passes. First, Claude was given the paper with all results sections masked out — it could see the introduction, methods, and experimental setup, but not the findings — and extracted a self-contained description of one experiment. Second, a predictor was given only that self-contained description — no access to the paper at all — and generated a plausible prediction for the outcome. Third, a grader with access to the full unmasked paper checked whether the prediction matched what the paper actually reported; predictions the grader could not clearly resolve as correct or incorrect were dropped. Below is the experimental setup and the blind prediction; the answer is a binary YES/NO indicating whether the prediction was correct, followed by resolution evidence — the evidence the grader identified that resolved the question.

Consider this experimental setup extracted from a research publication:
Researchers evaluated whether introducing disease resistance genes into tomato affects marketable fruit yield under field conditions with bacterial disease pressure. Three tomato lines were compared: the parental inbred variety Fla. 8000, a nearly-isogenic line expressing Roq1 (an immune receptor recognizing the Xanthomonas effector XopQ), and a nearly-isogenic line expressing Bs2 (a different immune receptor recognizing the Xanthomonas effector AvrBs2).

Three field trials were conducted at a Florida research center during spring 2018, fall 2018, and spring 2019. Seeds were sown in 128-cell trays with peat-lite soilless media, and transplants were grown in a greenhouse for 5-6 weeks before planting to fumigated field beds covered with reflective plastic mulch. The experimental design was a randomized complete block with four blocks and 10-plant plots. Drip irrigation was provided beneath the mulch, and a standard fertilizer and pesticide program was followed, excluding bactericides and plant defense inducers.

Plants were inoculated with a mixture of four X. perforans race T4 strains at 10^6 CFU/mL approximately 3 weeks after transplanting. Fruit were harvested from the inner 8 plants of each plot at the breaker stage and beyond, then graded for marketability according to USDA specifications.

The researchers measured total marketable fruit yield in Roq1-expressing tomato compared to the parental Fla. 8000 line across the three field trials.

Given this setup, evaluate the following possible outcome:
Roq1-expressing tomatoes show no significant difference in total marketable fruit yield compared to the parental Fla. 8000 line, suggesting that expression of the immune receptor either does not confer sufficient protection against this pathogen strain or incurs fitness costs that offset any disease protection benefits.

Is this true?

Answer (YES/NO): NO